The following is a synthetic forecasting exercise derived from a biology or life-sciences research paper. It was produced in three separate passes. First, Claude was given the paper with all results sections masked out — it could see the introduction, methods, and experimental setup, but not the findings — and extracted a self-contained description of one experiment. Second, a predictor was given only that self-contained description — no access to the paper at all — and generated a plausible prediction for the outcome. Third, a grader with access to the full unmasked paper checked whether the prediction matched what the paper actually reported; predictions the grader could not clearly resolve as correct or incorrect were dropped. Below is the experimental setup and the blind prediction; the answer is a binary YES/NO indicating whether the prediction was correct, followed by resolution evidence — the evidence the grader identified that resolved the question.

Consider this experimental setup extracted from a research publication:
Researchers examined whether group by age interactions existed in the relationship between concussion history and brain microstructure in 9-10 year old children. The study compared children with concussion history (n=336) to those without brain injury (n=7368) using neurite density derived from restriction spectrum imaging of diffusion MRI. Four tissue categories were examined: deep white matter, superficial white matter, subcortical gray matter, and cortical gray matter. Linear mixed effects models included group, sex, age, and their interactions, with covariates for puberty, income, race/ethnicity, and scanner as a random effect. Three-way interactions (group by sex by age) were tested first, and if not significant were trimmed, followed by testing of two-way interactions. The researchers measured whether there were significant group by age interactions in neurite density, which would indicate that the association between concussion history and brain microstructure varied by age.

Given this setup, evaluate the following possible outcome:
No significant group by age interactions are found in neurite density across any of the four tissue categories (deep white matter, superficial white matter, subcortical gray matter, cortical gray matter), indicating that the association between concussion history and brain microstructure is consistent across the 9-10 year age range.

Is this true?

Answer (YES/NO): YES